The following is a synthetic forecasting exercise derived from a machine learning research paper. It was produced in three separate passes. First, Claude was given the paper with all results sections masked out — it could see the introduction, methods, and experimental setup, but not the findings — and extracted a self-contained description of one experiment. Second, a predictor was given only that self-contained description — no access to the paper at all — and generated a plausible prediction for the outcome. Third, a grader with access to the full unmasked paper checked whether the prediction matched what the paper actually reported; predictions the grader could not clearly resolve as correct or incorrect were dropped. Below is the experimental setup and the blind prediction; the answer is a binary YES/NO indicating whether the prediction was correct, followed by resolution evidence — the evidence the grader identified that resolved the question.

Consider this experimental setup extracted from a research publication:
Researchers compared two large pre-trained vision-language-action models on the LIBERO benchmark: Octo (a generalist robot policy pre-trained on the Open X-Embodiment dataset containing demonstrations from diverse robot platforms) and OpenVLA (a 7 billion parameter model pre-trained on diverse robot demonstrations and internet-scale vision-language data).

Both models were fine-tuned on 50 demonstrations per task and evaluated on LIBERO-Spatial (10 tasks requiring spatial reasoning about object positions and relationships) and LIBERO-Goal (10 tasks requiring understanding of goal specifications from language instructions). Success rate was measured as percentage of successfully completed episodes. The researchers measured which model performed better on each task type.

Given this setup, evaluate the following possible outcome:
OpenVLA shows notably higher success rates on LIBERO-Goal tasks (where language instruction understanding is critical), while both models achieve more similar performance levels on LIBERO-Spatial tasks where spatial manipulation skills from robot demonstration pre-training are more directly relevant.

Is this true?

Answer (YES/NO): NO